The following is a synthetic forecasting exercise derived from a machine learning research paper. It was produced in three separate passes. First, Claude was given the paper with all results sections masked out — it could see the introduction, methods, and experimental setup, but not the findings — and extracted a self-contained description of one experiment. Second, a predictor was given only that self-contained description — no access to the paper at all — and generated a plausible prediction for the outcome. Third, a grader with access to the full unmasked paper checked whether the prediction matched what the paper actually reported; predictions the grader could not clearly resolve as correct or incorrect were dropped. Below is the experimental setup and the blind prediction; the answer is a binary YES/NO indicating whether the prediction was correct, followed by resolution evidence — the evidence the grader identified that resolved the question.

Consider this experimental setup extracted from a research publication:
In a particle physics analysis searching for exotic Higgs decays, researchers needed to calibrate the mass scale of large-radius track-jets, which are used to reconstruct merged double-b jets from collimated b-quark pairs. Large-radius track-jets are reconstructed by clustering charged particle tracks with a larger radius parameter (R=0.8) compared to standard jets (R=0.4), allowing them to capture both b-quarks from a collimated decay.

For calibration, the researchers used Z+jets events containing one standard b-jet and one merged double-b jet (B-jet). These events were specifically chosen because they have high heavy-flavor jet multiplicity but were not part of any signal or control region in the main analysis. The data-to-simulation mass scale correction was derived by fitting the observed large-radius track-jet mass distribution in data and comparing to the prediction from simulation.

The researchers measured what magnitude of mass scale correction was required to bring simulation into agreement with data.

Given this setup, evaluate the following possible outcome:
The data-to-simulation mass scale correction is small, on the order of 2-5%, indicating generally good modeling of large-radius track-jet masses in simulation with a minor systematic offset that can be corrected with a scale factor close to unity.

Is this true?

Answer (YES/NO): NO